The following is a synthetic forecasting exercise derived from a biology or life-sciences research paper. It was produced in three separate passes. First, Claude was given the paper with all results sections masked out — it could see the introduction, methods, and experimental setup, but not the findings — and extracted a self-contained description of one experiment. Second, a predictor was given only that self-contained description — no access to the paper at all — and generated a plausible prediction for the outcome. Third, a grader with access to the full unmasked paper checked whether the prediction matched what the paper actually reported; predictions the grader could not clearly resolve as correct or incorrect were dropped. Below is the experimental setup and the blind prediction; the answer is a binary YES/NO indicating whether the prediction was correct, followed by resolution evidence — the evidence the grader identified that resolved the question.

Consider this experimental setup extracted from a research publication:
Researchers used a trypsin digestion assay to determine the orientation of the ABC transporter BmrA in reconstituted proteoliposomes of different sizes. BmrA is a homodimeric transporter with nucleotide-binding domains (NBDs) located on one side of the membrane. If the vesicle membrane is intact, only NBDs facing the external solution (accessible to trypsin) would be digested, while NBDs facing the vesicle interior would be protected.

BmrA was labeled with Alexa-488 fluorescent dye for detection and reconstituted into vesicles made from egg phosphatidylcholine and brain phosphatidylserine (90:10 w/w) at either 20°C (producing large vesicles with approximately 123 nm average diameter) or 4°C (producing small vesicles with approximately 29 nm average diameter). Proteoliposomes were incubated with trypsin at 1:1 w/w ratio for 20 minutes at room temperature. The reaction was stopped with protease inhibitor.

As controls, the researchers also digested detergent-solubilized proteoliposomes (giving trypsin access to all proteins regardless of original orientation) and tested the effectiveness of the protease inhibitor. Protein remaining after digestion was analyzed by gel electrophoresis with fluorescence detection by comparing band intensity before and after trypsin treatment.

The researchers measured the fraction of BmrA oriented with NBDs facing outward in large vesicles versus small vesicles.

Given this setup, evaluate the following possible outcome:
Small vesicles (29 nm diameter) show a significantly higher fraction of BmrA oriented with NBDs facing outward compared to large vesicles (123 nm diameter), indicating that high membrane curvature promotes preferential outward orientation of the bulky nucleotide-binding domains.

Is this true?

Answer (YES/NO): NO